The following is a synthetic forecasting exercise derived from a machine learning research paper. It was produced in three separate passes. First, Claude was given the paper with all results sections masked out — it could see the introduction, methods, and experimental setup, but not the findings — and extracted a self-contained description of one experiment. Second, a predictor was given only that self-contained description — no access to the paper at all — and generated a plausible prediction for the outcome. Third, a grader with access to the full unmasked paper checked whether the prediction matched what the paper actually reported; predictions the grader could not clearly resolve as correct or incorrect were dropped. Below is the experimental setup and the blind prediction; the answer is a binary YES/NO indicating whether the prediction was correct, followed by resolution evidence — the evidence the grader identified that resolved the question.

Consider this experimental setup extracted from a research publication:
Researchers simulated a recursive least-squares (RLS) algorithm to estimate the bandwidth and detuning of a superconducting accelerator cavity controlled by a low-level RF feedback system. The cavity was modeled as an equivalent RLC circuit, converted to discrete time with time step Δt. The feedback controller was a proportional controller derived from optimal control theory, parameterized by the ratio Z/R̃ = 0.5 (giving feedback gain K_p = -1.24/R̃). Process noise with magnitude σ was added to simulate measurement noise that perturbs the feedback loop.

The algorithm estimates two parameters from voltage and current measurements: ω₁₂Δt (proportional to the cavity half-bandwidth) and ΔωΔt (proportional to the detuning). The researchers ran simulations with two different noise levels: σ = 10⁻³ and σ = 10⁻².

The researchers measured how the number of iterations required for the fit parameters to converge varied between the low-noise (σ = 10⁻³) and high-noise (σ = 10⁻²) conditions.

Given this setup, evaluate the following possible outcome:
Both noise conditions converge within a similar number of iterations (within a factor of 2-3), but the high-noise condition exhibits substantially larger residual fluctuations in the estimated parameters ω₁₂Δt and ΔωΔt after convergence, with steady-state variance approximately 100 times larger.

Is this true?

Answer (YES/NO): NO